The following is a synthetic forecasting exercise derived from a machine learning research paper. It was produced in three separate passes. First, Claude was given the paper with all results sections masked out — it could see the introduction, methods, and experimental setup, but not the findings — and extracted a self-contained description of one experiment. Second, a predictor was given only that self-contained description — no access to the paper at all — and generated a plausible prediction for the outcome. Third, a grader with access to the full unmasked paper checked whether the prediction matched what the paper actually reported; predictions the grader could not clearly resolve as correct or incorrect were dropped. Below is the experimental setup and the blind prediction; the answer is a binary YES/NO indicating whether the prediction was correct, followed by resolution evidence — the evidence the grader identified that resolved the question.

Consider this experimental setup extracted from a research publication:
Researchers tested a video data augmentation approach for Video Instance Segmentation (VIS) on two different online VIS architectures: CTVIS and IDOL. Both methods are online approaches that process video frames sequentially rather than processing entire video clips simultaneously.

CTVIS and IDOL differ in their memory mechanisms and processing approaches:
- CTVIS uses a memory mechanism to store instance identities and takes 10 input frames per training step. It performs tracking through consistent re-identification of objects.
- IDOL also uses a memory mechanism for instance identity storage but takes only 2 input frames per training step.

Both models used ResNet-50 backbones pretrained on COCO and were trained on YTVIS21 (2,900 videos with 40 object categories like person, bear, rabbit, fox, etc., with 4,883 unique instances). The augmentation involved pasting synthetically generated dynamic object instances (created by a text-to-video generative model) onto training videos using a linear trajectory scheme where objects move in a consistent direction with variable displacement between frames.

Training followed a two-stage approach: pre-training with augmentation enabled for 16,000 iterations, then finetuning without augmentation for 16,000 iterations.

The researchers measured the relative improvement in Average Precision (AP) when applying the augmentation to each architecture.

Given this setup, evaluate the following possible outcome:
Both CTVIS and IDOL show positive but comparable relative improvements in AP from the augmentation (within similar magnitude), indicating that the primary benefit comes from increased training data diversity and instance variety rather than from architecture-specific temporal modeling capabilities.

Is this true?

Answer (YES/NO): NO